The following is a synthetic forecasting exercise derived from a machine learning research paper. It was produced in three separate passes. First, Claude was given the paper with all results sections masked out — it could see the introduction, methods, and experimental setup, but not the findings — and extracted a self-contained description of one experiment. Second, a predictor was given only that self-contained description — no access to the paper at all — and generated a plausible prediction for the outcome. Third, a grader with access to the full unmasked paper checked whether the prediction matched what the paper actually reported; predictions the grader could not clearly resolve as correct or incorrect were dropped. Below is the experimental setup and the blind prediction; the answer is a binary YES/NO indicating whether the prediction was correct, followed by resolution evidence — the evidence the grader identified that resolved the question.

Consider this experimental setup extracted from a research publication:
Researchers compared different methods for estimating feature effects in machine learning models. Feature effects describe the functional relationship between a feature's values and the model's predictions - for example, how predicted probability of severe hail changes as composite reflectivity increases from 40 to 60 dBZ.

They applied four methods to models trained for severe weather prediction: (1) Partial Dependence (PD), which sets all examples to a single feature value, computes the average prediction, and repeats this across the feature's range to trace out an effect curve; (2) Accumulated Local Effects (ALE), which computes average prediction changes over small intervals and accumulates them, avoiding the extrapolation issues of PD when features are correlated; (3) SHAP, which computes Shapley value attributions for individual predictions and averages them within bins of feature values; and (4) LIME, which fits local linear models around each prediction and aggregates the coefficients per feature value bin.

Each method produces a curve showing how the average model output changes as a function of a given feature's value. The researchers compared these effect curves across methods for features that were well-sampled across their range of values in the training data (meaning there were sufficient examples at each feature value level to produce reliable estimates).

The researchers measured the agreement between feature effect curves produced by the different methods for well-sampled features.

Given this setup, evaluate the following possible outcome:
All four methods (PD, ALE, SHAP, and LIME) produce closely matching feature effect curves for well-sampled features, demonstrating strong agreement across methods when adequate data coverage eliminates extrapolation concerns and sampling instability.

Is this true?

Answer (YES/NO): NO